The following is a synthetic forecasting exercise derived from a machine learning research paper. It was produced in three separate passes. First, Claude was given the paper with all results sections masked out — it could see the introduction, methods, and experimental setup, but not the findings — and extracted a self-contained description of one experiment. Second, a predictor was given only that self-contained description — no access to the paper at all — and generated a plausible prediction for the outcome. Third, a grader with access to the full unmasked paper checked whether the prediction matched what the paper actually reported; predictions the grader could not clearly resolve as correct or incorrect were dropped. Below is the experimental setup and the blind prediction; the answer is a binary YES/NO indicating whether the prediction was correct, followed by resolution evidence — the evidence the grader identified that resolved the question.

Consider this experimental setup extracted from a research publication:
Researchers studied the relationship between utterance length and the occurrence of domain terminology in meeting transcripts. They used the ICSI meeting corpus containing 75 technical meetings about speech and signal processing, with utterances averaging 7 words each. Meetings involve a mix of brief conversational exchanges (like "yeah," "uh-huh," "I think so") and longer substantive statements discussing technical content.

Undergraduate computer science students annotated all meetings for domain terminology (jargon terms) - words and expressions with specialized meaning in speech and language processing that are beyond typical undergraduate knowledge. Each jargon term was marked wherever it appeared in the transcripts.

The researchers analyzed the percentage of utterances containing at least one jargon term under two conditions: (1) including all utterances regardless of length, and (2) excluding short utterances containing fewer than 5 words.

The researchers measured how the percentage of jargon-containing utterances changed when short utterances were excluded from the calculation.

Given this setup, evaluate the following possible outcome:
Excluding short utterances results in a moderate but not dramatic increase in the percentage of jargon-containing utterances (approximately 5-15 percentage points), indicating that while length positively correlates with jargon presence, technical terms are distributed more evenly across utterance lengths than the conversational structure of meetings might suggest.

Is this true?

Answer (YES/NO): NO